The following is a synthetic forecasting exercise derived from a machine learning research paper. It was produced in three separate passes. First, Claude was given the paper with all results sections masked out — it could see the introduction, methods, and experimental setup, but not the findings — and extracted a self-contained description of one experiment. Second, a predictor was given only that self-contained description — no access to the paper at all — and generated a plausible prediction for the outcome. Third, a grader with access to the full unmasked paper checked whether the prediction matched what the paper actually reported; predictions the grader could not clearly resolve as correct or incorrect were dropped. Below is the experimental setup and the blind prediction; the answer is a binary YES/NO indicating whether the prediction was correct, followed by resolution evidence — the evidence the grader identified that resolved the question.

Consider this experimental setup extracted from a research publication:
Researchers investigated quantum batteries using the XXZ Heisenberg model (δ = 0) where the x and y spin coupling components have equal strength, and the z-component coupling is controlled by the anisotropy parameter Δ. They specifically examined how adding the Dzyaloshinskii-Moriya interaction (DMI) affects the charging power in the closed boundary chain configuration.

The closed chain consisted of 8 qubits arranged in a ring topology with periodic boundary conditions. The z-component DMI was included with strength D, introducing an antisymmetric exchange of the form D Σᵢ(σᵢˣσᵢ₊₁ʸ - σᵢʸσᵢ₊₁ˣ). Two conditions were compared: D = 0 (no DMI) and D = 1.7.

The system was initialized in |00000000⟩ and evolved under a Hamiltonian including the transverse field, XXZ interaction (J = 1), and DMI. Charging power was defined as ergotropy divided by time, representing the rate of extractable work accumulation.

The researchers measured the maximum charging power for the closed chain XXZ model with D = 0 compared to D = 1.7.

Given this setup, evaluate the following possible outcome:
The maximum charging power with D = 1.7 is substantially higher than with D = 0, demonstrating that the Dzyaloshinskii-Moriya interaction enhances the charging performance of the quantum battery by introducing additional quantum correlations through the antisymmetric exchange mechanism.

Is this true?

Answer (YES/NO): YES